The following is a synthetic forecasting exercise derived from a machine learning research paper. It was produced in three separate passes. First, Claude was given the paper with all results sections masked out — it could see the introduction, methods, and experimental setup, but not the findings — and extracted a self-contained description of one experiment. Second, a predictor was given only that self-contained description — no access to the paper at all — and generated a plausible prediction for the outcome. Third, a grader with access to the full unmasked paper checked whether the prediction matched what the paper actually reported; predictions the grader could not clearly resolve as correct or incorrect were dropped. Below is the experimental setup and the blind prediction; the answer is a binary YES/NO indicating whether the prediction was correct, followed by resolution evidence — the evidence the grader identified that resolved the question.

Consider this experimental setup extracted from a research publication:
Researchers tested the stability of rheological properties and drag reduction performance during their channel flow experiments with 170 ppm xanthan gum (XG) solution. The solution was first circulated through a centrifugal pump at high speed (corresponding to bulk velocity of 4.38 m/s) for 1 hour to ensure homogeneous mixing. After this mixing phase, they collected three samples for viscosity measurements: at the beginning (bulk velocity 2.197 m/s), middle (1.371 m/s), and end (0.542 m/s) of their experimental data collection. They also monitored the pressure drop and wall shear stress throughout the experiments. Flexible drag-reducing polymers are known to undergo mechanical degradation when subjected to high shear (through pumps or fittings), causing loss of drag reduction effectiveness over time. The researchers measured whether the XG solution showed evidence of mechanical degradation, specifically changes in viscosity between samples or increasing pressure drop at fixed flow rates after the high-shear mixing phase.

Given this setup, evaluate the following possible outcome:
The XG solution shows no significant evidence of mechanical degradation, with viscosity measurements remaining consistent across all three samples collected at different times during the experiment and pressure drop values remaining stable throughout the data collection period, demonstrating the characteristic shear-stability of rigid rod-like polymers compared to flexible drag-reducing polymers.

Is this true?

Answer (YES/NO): YES